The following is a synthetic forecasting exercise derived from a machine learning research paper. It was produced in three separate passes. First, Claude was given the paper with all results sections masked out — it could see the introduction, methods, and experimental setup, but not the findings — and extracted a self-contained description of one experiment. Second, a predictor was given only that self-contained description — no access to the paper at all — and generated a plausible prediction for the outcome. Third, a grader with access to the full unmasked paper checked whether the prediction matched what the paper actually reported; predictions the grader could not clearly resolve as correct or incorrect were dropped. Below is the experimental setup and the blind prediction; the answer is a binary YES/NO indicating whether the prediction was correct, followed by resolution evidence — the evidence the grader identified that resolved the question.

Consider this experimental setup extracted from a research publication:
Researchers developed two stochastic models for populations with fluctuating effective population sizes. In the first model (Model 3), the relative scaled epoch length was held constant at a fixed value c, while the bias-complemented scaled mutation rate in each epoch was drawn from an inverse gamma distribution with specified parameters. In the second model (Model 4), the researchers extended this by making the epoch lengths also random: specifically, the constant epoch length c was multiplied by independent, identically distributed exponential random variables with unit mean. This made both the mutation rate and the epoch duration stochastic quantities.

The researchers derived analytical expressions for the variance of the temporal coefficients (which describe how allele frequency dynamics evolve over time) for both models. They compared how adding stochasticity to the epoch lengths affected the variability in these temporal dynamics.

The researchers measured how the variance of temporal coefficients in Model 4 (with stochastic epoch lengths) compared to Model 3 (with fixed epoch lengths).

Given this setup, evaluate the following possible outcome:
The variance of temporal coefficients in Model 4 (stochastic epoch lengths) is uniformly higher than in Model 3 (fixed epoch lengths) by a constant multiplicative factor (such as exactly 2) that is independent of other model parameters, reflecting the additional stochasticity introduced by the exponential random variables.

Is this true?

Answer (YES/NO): NO